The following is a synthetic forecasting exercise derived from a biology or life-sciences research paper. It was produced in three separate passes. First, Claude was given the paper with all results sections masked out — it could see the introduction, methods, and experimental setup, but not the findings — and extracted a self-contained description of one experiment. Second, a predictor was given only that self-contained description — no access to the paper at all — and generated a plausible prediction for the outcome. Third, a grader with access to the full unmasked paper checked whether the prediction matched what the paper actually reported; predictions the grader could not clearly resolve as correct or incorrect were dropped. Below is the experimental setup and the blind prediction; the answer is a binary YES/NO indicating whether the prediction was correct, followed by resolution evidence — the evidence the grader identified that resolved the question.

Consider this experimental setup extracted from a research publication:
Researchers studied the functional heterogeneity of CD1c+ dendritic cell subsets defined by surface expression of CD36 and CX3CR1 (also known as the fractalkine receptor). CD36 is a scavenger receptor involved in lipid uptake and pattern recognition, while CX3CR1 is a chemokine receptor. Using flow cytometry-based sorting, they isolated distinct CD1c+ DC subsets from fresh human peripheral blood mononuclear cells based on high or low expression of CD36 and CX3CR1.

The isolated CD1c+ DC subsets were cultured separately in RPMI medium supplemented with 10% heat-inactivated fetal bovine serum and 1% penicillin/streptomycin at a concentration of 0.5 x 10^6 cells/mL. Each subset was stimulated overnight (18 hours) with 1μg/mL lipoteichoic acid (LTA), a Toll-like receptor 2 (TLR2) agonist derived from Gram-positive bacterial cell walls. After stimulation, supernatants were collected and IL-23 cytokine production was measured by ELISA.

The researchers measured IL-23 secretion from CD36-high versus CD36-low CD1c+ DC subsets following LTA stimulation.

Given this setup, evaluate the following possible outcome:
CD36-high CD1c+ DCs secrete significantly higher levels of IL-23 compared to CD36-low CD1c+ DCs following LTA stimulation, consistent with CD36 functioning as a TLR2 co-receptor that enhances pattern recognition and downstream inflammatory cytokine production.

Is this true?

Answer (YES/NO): NO